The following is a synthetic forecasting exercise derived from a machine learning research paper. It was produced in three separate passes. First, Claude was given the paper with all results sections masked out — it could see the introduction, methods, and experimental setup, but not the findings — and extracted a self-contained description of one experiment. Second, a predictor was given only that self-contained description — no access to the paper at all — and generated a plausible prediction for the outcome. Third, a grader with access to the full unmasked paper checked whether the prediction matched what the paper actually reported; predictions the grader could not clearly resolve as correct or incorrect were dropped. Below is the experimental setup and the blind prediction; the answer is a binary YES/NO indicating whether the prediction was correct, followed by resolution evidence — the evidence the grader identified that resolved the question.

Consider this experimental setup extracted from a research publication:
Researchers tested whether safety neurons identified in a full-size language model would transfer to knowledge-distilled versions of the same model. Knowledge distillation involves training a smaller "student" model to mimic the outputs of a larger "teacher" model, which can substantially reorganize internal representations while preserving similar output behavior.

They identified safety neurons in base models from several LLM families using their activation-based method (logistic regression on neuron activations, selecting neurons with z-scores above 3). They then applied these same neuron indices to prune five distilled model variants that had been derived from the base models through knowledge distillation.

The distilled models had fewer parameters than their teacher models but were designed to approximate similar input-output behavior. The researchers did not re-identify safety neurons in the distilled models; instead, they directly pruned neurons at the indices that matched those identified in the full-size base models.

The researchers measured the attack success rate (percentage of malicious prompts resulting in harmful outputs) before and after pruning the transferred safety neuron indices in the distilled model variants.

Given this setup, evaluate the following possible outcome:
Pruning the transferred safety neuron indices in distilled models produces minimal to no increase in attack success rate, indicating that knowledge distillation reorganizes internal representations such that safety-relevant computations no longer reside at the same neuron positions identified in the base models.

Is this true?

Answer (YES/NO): NO